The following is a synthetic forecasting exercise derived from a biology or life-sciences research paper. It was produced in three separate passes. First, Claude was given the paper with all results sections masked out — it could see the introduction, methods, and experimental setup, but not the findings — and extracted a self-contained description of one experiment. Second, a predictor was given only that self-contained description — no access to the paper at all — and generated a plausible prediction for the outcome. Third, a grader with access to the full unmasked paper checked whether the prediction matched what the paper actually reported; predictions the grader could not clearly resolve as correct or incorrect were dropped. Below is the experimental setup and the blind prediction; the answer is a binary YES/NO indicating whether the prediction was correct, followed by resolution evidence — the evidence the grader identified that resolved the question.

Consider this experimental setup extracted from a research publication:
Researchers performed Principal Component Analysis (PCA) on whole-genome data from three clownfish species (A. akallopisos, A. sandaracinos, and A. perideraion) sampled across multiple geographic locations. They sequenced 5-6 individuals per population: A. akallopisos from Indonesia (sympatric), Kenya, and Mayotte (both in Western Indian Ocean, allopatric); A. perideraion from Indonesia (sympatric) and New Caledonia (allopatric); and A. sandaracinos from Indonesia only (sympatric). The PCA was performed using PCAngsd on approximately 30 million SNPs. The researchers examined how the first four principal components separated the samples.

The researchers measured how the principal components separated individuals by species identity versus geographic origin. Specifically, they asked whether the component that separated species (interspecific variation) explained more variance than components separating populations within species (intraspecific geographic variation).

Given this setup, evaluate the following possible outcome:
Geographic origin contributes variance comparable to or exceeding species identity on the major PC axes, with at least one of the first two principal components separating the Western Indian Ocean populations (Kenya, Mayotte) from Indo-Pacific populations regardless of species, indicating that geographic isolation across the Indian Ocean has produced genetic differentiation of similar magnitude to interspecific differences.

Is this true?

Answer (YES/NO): NO